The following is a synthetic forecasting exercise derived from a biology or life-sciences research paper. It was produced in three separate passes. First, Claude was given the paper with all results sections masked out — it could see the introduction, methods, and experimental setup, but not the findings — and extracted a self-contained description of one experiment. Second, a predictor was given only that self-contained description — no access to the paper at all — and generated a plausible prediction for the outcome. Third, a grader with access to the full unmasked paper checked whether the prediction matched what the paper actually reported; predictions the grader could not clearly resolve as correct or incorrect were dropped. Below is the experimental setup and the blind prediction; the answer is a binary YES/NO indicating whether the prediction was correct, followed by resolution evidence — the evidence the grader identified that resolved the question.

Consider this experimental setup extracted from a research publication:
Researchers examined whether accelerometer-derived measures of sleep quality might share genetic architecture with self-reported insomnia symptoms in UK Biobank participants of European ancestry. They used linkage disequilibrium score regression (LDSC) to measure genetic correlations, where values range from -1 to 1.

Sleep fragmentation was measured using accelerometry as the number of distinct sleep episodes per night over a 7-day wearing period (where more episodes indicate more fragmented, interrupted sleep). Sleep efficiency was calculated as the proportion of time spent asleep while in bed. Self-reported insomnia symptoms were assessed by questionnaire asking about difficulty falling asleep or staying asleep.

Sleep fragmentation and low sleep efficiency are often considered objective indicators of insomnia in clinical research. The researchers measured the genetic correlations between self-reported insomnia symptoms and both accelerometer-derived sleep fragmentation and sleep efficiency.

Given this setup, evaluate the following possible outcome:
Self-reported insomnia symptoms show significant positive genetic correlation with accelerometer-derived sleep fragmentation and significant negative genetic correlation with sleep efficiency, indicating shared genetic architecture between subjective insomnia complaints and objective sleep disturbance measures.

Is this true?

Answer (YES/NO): NO